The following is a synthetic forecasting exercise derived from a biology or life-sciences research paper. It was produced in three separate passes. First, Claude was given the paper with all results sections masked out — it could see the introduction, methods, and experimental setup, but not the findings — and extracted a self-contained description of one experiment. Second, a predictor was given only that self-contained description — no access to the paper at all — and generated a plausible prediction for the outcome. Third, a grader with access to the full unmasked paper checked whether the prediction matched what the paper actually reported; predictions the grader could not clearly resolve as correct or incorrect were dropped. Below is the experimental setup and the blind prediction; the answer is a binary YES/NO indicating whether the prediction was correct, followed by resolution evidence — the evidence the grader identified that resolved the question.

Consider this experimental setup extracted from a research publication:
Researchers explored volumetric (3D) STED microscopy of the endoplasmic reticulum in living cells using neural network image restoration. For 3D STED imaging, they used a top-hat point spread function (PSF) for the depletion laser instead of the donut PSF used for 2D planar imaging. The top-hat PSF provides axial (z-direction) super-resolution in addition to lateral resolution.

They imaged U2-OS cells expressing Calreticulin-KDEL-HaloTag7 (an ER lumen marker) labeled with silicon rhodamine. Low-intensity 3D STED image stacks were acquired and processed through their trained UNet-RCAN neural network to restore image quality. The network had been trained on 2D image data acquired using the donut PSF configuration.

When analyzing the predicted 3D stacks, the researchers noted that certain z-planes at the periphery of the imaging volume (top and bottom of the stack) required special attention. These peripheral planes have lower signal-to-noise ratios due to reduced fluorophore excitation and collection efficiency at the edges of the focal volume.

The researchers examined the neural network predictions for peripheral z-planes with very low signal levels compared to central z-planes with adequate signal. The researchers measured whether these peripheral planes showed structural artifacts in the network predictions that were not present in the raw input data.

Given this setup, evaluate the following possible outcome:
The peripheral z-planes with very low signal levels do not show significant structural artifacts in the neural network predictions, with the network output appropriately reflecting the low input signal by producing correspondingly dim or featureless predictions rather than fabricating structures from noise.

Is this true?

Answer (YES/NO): NO